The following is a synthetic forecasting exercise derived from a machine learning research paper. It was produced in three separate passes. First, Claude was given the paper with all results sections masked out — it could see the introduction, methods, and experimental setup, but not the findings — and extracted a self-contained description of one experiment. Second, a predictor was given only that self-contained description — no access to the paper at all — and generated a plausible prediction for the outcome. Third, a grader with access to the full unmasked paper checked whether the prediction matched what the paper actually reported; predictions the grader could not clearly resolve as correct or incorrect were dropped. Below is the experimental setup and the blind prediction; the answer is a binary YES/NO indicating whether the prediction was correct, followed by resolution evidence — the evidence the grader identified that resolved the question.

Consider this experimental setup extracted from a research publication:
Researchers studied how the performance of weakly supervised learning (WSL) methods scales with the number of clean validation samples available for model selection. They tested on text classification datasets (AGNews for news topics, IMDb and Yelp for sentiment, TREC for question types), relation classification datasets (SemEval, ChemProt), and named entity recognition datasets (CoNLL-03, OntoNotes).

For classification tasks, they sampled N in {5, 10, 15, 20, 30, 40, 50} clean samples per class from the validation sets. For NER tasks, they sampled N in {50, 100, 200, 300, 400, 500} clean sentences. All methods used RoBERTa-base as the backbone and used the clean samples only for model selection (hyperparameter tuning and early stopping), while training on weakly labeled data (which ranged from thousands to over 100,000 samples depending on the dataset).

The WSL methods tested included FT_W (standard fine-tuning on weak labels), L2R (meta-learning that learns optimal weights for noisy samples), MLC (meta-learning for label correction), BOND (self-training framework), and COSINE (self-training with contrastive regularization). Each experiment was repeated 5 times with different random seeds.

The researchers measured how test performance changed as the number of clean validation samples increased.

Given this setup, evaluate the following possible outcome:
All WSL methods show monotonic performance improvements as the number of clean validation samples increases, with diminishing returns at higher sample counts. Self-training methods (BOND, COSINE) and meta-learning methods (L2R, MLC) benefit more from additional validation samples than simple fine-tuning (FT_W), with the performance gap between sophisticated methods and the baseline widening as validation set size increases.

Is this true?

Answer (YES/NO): NO